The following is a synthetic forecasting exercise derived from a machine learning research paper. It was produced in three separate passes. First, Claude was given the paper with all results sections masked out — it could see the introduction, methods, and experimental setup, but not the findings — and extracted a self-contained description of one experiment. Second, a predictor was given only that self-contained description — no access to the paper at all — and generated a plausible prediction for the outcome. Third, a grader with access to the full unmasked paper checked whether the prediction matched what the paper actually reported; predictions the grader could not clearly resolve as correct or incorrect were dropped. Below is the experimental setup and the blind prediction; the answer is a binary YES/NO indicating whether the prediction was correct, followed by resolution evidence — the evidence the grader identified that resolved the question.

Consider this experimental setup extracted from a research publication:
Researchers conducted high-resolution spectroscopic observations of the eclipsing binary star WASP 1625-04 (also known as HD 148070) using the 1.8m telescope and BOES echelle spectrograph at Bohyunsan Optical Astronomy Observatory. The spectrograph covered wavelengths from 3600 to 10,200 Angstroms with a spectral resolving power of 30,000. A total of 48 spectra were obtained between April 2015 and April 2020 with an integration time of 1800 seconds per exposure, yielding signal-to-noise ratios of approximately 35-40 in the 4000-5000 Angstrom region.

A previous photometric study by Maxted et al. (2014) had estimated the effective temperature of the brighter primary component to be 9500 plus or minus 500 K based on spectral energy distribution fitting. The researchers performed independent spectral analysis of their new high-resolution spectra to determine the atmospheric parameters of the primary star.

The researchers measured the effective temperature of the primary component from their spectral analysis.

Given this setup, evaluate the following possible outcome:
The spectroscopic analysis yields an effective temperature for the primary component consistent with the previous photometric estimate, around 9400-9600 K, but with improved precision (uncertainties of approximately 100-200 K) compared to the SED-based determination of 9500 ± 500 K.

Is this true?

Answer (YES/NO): NO